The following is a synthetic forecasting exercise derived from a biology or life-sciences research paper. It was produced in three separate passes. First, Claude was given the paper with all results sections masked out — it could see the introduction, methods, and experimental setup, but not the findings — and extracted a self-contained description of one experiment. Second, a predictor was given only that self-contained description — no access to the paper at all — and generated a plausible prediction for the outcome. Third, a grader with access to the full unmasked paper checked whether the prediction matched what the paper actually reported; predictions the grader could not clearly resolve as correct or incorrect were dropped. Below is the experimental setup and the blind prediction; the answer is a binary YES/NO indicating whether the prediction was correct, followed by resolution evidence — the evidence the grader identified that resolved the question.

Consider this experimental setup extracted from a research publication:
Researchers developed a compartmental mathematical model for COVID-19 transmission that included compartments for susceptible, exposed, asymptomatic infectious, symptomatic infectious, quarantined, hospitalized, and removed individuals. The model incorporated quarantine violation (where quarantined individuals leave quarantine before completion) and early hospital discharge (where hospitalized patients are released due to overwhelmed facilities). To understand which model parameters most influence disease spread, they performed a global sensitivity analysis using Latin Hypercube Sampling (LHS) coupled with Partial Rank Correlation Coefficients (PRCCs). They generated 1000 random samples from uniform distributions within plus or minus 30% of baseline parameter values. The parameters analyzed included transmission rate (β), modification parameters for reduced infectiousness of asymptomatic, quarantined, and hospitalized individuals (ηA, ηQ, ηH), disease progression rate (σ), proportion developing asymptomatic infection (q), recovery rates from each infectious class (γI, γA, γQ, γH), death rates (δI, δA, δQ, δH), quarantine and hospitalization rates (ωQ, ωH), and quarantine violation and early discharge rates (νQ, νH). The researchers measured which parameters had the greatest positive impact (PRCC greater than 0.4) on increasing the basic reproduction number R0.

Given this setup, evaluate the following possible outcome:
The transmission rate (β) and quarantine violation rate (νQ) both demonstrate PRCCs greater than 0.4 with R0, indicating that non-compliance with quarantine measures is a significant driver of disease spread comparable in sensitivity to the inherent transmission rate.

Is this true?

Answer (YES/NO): NO